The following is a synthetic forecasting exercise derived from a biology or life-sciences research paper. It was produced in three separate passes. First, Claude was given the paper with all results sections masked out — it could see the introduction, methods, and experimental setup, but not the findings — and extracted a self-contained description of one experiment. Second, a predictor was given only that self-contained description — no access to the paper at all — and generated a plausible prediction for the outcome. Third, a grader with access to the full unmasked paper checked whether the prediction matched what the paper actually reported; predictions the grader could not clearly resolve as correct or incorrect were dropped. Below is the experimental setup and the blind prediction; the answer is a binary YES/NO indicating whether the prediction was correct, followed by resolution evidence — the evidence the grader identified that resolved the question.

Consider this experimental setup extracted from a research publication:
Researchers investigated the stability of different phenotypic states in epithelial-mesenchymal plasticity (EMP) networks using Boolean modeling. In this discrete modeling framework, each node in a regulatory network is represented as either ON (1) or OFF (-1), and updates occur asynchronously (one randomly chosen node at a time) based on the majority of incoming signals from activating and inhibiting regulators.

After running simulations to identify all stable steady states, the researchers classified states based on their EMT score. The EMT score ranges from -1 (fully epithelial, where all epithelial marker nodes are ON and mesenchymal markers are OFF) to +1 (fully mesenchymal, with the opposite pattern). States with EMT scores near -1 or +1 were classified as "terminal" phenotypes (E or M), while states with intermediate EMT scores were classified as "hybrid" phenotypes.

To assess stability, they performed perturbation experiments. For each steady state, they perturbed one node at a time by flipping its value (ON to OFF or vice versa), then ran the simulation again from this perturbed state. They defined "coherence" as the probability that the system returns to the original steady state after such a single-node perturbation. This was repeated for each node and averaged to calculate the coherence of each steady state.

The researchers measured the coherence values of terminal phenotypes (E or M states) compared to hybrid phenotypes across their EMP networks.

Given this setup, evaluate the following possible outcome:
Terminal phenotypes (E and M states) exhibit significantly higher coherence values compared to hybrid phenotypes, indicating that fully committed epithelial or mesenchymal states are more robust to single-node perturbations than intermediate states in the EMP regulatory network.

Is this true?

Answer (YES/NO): YES